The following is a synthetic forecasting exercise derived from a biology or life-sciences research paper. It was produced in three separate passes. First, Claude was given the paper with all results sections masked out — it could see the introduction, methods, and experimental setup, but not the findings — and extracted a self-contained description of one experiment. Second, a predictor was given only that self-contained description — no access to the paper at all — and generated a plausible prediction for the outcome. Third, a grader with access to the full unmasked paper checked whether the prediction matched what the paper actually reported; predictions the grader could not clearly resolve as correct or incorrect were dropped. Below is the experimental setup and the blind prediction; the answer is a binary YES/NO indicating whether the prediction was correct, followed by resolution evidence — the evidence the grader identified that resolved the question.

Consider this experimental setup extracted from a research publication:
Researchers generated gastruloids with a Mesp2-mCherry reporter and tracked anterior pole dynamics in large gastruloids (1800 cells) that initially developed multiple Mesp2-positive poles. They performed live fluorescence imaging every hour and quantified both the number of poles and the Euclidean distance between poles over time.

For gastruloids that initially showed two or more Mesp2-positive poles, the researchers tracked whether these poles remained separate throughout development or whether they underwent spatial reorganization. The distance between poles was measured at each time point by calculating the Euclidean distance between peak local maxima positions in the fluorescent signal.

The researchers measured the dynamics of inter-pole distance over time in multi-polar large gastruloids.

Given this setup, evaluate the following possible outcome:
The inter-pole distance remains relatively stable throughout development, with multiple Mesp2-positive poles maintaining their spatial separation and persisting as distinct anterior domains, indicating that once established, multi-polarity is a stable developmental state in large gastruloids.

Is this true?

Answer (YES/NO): NO